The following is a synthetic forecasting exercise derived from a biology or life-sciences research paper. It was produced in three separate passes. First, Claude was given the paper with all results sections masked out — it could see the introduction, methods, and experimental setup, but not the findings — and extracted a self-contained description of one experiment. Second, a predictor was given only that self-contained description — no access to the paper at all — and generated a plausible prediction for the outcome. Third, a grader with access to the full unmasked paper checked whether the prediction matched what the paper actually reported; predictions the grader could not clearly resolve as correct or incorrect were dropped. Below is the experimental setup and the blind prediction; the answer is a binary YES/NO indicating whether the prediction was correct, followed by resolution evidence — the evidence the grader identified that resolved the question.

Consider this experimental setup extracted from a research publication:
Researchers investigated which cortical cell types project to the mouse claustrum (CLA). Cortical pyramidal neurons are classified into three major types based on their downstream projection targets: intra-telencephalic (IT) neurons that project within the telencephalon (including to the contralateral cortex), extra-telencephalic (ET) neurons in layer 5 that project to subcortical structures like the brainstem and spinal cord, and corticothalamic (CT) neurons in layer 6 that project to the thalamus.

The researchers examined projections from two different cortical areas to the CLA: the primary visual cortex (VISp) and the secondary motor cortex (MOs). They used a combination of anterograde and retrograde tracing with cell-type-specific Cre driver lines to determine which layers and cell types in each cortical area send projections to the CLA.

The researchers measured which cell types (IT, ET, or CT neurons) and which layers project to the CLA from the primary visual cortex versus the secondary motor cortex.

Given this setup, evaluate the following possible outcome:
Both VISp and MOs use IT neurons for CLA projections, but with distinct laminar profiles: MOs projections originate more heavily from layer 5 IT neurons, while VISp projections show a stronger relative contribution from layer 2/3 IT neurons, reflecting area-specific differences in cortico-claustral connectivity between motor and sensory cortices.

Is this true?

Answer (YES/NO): NO